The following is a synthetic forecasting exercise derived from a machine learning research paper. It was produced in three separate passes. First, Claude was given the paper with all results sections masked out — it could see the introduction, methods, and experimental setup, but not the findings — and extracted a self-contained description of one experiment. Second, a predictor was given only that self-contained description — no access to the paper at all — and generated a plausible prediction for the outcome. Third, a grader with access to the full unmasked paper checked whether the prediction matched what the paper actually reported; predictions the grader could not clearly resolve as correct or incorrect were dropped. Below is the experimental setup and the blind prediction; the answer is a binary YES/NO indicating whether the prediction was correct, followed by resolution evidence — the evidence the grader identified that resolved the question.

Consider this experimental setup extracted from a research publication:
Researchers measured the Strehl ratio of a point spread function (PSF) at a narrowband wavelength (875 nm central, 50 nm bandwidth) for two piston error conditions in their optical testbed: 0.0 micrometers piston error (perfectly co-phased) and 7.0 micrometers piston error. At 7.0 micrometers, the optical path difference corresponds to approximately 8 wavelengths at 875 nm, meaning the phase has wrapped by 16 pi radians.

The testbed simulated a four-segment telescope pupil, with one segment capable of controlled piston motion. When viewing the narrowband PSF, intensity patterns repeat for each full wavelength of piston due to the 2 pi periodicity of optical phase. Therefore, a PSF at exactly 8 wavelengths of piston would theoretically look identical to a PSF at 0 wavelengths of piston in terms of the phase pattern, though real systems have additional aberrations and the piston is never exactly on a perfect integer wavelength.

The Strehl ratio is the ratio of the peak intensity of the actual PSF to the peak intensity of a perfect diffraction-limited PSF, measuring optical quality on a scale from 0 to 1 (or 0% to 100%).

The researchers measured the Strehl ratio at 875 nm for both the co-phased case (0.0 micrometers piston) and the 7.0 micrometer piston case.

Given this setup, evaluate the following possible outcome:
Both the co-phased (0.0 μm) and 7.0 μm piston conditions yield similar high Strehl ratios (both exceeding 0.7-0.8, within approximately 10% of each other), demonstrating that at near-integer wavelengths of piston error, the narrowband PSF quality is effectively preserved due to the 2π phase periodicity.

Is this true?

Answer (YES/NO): NO